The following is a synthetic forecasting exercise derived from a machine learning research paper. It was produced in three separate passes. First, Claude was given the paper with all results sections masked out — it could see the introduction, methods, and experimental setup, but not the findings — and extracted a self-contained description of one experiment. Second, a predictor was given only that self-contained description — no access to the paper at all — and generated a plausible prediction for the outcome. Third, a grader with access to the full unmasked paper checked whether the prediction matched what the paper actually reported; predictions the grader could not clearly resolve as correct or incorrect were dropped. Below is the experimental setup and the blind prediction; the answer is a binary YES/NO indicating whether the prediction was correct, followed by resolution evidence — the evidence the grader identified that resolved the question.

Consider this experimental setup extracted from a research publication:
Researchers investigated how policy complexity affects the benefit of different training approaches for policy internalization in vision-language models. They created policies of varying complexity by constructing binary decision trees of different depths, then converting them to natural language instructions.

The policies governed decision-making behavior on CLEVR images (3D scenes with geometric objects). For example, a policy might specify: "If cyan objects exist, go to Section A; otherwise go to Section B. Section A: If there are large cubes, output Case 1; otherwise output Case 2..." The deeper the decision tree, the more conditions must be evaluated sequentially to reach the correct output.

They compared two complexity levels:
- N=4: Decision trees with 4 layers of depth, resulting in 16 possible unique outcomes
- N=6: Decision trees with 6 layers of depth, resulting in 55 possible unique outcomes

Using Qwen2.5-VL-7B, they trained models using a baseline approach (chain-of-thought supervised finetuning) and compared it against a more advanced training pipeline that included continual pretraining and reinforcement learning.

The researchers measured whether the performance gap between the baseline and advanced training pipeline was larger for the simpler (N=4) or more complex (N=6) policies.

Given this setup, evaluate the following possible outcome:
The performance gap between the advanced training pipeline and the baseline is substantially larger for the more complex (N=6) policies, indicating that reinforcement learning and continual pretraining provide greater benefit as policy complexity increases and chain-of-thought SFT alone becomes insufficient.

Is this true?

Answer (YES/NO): YES